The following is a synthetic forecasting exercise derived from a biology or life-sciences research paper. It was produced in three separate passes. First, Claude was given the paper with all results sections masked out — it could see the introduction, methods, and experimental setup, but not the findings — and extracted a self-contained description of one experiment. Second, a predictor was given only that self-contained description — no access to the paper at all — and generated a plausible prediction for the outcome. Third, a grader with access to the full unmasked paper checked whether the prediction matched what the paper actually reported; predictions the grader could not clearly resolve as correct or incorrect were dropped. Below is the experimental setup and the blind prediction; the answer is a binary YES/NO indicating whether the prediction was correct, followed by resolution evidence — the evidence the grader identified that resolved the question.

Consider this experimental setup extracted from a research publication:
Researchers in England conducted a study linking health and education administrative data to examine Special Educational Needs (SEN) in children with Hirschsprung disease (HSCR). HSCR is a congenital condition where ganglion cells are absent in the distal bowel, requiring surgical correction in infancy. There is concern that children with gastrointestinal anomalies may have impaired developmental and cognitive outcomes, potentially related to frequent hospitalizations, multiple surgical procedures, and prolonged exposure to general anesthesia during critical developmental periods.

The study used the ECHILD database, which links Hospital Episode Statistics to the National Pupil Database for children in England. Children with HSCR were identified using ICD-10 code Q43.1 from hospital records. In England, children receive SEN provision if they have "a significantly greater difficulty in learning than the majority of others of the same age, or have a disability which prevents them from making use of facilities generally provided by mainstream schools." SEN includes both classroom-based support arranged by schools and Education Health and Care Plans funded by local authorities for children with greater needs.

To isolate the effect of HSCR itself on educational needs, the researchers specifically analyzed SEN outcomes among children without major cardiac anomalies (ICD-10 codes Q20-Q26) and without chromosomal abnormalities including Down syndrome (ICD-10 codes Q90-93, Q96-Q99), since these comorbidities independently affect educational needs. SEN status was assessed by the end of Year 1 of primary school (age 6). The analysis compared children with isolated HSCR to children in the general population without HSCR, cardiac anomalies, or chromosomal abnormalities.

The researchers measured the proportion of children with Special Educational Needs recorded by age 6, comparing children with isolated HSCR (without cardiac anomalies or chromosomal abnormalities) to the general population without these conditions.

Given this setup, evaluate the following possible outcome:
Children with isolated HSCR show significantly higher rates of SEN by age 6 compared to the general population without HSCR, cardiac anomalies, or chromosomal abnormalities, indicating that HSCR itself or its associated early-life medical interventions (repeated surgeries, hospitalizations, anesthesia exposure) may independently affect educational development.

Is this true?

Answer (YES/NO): YES